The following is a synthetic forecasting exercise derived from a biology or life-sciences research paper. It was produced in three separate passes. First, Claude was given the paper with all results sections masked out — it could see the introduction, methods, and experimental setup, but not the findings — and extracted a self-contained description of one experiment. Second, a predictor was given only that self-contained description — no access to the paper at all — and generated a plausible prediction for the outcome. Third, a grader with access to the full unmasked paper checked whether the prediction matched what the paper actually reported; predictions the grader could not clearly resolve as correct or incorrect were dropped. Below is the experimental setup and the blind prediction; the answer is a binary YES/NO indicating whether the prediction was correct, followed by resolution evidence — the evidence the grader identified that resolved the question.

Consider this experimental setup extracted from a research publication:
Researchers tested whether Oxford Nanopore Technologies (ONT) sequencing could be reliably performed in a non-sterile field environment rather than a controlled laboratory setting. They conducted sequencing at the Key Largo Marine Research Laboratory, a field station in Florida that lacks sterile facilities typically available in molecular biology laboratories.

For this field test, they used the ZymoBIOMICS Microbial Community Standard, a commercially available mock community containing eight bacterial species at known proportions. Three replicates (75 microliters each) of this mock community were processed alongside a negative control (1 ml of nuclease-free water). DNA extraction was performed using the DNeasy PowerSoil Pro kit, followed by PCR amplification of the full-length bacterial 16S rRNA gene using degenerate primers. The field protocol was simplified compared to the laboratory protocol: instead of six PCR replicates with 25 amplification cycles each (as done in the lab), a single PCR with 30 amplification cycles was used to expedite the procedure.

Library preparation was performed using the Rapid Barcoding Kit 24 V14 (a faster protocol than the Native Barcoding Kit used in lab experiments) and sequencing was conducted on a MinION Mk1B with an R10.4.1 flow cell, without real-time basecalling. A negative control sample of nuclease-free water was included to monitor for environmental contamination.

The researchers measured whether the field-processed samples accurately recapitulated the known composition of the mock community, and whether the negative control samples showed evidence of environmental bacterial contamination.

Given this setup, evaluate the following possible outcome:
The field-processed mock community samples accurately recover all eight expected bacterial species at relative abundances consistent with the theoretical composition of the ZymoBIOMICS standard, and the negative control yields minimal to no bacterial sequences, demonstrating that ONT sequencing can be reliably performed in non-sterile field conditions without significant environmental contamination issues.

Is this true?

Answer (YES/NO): NO